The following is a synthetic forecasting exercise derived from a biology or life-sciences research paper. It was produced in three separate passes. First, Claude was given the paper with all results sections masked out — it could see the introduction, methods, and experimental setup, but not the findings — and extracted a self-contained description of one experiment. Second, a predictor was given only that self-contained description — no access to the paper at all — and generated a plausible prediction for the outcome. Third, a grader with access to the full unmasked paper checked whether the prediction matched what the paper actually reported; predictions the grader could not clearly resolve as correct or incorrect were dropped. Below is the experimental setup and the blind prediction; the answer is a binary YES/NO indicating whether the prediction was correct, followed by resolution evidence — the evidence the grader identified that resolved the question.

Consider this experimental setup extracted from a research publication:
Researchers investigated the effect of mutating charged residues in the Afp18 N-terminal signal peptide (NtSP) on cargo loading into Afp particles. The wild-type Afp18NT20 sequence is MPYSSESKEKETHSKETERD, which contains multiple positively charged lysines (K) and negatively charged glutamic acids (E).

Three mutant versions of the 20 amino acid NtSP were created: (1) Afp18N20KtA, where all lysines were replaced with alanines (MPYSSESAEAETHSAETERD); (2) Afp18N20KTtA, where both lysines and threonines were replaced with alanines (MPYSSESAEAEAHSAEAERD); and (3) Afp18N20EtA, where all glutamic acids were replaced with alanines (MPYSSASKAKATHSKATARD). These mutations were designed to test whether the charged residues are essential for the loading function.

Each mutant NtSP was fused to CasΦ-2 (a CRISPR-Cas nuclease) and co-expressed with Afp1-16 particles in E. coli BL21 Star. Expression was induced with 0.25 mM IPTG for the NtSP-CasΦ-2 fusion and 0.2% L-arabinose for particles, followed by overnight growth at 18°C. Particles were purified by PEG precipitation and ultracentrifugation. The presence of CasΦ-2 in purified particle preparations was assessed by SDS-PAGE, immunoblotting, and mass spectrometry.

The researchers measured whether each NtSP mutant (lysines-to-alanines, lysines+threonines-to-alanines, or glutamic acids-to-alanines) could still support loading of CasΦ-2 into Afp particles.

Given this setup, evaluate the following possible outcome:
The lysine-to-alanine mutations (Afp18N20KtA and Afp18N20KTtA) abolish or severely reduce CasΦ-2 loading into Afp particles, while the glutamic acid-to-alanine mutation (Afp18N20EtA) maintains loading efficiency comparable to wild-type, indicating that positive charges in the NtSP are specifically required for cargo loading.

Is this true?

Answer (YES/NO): NO